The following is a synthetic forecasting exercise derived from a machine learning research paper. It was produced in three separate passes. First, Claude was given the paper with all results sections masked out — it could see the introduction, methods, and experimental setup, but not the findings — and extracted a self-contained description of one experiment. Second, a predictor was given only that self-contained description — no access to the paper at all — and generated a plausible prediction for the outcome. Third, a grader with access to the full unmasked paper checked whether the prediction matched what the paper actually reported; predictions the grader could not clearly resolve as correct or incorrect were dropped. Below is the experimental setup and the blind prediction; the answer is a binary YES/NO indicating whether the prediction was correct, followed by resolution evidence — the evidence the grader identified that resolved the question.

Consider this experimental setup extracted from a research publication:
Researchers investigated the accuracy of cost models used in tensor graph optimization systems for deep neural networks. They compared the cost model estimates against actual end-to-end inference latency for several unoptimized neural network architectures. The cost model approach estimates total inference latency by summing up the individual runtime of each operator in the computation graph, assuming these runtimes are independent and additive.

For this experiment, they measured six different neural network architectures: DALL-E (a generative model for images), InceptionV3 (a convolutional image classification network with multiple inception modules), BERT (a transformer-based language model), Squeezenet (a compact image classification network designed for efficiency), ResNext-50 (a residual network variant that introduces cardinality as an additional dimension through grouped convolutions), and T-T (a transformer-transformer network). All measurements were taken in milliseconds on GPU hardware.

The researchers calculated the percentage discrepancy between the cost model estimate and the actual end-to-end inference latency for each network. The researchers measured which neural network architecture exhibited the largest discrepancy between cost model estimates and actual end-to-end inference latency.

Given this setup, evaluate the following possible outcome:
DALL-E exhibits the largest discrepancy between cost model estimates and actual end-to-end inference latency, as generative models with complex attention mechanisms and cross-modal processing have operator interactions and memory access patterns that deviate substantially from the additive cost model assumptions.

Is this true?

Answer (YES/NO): NO